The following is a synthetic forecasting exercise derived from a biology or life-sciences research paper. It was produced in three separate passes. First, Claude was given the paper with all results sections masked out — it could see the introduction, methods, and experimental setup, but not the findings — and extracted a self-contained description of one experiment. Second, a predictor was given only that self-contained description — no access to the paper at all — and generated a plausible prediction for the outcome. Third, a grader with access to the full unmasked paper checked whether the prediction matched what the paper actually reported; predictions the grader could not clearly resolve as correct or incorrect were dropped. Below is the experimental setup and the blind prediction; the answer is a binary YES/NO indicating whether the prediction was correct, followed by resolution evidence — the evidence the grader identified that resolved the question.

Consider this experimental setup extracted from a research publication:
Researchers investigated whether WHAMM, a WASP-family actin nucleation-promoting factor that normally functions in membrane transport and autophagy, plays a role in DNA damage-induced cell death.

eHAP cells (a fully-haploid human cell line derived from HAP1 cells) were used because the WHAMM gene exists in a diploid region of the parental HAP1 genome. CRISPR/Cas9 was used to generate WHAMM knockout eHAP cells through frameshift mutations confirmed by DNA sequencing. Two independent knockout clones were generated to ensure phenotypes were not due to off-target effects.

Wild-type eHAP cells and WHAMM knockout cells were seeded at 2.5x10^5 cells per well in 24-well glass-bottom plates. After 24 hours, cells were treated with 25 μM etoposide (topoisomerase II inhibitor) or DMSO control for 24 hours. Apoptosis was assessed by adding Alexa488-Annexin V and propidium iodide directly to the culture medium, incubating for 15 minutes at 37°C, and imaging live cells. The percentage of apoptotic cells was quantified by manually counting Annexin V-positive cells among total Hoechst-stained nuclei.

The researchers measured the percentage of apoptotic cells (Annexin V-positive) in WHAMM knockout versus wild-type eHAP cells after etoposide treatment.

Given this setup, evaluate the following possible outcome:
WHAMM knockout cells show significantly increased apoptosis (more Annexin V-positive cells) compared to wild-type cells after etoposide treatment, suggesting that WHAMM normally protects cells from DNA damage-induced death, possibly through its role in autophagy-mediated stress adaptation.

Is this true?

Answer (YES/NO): NO